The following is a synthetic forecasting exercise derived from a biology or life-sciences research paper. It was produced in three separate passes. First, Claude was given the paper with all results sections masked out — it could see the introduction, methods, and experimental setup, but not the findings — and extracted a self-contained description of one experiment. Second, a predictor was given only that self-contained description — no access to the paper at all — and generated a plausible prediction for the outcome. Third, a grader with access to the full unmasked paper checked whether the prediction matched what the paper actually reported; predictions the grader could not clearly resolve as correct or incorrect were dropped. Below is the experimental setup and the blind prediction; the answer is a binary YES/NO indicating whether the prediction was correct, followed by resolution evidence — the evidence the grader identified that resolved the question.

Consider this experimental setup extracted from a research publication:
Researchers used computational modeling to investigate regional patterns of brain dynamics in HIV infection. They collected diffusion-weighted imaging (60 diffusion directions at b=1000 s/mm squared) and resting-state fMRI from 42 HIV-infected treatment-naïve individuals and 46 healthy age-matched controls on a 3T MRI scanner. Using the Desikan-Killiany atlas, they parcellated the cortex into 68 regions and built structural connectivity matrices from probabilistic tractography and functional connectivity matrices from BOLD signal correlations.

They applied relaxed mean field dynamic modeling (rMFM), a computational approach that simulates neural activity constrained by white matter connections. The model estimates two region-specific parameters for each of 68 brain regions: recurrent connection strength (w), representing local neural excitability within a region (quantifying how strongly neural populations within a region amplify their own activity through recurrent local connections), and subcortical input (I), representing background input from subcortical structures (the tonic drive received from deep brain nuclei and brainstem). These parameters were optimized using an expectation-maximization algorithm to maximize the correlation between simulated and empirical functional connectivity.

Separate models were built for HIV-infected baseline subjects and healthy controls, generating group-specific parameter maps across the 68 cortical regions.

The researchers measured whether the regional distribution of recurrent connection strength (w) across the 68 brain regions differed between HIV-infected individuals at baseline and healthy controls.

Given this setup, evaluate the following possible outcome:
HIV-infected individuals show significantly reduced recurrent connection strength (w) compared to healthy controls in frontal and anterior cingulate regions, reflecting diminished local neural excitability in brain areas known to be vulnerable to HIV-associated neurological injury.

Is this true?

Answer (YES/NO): NO